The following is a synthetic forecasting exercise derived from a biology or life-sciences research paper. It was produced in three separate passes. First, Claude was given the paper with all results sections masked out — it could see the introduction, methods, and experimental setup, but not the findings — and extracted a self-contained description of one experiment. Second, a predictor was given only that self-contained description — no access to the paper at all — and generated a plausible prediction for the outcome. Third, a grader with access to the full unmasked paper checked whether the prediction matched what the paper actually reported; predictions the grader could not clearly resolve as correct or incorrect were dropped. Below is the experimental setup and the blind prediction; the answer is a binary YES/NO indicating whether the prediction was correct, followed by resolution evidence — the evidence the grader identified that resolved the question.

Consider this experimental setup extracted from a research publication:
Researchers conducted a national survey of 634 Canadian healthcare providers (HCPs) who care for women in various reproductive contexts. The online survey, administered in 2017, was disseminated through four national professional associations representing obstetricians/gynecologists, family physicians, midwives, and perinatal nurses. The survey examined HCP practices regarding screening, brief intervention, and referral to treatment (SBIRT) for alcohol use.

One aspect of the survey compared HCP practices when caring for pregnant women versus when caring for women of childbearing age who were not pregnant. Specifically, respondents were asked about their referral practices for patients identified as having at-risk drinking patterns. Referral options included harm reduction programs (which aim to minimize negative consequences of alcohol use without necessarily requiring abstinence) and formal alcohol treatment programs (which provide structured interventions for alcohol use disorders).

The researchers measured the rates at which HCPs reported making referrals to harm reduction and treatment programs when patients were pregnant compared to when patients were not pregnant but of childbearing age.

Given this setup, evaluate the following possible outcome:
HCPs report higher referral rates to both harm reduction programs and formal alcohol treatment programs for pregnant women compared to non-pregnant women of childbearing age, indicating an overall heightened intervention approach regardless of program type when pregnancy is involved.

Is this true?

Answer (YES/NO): NO